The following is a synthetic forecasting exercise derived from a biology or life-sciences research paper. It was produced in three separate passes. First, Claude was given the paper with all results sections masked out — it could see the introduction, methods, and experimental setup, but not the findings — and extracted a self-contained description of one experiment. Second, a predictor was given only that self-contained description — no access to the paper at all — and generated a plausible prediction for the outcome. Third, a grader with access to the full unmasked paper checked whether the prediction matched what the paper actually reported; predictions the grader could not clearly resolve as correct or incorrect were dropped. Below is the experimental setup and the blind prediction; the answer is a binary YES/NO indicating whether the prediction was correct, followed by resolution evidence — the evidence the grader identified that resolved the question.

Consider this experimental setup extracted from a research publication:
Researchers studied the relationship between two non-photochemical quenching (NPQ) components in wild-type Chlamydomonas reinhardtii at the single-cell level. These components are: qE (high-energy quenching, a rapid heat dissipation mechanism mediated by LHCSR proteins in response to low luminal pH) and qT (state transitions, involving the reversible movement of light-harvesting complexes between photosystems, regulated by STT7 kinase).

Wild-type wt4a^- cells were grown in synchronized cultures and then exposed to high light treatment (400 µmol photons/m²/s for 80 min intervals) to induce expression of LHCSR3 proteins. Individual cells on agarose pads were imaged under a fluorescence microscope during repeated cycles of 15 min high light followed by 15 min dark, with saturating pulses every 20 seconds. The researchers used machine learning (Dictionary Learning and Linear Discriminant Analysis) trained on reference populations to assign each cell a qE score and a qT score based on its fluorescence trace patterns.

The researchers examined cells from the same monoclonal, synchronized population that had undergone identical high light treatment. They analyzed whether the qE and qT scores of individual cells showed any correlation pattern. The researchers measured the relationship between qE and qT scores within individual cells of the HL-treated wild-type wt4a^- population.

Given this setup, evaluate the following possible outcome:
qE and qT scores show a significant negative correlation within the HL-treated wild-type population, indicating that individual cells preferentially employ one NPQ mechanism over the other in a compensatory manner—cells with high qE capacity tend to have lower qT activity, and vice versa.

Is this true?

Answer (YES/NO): NO